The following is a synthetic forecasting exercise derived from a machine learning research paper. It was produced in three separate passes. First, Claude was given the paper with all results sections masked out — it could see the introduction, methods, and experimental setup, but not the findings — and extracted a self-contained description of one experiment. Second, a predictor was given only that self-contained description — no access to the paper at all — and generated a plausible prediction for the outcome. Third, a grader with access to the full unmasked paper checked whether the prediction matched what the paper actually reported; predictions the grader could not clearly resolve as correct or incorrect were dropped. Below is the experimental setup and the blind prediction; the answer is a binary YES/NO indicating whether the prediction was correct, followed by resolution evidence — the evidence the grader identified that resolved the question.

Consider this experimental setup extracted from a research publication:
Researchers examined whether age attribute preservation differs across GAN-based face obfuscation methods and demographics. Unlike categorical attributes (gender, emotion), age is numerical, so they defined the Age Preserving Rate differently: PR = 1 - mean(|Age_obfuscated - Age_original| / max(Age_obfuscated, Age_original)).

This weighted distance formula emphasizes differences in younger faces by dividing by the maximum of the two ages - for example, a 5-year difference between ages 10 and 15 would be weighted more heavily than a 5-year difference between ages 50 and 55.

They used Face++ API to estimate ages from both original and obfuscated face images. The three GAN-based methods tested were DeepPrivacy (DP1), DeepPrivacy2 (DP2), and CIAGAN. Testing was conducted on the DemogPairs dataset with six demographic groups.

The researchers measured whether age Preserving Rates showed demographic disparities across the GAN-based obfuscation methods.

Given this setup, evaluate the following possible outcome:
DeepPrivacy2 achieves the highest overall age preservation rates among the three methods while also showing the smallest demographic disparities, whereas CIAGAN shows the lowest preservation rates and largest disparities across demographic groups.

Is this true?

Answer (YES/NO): YES